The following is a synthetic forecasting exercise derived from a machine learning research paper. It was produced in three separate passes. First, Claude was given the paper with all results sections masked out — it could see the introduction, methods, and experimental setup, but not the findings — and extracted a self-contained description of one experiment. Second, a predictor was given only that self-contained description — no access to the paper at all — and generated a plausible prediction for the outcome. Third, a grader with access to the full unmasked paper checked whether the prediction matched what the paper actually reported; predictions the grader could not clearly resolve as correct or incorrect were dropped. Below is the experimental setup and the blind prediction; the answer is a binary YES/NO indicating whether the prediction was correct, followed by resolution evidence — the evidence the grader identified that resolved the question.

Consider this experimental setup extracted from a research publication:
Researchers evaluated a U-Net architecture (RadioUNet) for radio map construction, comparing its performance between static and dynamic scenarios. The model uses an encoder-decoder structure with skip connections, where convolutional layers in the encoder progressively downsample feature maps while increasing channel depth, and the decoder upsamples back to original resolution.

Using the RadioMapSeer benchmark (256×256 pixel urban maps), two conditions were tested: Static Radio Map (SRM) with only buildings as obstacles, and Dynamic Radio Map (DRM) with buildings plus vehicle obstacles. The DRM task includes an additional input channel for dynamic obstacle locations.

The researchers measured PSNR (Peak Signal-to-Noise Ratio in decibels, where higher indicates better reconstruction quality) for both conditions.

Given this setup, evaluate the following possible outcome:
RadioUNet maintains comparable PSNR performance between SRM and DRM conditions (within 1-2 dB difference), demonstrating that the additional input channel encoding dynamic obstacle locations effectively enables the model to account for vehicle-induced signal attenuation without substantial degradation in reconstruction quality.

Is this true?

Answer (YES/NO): YES